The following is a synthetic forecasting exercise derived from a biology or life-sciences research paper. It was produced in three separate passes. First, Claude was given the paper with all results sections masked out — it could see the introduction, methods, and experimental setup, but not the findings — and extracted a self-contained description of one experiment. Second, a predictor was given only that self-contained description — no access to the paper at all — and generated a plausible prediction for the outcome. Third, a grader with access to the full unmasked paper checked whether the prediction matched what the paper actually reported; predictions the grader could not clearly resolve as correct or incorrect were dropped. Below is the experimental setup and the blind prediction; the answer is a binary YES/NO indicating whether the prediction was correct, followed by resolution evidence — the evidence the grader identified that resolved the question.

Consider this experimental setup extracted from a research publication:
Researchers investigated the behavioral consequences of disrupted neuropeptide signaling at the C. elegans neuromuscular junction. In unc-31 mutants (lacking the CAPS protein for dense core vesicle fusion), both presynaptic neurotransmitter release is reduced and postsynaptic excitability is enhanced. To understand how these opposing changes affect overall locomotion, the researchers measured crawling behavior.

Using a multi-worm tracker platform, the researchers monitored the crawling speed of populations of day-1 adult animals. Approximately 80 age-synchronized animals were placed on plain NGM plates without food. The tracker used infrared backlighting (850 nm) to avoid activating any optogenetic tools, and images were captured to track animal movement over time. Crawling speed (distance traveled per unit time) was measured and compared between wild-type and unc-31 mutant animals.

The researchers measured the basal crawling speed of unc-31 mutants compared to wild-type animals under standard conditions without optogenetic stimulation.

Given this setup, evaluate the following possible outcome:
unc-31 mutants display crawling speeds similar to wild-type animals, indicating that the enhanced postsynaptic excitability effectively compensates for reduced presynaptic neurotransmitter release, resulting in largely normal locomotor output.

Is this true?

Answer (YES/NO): NO